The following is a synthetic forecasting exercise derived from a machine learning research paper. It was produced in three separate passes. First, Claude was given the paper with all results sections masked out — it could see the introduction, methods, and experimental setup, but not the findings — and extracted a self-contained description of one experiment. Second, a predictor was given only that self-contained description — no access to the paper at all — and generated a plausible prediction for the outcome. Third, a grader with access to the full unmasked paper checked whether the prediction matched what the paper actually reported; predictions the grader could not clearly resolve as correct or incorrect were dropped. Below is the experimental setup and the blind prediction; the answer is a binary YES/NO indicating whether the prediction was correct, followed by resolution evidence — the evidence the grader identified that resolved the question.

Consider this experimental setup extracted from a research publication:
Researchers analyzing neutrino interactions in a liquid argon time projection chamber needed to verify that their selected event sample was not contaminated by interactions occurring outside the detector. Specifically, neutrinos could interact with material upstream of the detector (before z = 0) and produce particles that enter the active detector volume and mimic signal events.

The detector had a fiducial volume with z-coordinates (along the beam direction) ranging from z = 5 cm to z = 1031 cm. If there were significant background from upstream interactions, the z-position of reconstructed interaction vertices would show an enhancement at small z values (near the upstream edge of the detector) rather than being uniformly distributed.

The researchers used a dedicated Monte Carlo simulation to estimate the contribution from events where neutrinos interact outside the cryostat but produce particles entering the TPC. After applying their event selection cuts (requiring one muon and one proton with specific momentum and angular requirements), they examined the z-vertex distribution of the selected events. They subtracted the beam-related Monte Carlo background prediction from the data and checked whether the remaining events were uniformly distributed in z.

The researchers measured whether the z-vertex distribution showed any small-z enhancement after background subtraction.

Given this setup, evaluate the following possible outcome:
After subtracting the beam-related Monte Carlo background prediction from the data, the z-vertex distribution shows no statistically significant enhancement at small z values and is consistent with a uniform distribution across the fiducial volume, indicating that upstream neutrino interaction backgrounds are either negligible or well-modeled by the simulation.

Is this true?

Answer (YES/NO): YES